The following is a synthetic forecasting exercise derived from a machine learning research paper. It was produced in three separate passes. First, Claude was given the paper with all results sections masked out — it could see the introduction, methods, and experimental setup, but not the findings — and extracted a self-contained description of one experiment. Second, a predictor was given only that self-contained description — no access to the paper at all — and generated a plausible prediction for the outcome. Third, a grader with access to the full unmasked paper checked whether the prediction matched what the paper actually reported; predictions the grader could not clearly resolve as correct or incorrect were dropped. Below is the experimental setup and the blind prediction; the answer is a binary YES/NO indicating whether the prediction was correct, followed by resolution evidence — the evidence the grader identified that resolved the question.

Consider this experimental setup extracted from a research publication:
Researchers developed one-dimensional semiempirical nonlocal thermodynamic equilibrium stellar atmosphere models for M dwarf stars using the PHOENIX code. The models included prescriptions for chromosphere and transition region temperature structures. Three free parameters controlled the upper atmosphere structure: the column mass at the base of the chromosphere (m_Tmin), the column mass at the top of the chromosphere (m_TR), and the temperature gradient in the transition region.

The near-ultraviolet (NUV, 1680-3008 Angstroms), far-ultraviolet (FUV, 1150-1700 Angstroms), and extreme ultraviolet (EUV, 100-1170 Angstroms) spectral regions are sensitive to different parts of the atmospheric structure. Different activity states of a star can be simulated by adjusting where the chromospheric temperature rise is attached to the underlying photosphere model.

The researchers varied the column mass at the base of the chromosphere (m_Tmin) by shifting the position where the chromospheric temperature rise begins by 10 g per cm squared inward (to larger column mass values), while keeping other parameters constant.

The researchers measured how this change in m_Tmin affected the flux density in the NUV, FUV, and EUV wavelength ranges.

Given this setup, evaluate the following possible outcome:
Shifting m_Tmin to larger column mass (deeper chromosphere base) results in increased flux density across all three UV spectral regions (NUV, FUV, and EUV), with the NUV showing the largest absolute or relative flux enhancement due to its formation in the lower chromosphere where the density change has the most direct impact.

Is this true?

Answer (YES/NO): NO